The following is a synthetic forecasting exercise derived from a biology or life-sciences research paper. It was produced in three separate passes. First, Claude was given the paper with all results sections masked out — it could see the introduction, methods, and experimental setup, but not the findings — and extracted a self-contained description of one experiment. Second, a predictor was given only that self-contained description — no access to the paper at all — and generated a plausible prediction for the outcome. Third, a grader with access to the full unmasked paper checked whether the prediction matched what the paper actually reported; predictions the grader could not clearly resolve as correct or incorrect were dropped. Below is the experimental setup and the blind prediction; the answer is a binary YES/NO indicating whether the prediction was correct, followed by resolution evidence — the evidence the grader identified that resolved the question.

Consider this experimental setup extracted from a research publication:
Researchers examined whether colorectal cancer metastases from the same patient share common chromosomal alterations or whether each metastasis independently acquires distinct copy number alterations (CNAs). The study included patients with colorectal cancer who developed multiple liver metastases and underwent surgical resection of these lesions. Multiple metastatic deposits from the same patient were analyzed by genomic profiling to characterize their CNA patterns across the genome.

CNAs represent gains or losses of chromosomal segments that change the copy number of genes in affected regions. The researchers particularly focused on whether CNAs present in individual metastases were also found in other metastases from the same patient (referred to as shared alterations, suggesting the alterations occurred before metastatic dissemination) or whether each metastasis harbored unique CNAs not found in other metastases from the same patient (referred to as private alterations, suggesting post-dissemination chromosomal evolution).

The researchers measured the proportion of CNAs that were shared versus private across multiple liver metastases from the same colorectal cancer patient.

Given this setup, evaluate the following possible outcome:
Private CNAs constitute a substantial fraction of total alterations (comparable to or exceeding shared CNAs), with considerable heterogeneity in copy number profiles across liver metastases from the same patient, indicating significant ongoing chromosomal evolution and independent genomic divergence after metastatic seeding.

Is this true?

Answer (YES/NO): NO